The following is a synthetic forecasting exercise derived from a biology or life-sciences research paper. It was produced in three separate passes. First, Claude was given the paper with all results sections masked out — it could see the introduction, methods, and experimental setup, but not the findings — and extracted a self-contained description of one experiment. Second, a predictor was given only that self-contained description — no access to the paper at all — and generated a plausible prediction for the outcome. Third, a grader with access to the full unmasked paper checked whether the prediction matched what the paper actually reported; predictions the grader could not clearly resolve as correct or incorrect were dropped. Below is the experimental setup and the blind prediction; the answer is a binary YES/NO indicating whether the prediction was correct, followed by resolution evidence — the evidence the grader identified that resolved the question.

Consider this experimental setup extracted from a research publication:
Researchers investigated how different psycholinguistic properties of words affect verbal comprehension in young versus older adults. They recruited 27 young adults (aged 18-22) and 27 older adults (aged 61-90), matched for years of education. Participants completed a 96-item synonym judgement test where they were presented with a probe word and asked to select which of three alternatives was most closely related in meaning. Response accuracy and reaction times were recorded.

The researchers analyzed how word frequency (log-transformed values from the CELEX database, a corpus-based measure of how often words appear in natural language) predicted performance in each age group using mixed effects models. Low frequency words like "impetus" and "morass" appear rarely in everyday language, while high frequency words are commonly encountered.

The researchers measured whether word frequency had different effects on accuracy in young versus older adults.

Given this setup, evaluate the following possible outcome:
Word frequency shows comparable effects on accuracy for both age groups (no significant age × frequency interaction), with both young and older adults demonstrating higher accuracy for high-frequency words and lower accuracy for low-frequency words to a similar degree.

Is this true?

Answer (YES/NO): NO